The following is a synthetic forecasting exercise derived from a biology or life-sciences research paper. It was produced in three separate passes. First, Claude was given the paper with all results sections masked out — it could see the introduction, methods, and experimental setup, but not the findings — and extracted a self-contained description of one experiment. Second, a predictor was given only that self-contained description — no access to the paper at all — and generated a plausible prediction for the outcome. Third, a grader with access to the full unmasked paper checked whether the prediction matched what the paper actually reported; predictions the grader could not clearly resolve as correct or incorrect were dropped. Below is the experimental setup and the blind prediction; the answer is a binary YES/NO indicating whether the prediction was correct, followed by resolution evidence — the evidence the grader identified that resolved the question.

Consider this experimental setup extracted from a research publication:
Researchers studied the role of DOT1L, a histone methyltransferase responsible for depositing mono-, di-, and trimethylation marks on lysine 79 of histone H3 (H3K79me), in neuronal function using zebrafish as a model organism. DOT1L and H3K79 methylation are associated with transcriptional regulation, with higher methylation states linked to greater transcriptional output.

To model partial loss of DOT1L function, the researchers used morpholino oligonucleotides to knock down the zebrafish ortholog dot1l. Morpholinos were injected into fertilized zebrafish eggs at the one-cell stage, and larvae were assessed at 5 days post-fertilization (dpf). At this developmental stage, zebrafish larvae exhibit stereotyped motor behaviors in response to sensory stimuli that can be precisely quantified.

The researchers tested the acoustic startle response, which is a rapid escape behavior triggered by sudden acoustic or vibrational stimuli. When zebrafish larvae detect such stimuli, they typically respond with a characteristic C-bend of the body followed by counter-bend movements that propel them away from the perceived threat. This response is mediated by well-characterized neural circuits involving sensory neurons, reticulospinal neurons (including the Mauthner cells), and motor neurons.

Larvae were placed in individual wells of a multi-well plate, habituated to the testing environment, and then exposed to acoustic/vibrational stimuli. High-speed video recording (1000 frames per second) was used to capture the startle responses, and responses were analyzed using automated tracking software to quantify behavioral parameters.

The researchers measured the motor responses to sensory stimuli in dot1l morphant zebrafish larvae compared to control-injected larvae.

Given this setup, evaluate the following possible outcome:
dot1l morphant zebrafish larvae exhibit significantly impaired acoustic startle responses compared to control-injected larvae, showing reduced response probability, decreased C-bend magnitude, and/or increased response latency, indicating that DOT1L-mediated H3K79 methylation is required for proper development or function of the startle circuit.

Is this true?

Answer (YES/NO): NO